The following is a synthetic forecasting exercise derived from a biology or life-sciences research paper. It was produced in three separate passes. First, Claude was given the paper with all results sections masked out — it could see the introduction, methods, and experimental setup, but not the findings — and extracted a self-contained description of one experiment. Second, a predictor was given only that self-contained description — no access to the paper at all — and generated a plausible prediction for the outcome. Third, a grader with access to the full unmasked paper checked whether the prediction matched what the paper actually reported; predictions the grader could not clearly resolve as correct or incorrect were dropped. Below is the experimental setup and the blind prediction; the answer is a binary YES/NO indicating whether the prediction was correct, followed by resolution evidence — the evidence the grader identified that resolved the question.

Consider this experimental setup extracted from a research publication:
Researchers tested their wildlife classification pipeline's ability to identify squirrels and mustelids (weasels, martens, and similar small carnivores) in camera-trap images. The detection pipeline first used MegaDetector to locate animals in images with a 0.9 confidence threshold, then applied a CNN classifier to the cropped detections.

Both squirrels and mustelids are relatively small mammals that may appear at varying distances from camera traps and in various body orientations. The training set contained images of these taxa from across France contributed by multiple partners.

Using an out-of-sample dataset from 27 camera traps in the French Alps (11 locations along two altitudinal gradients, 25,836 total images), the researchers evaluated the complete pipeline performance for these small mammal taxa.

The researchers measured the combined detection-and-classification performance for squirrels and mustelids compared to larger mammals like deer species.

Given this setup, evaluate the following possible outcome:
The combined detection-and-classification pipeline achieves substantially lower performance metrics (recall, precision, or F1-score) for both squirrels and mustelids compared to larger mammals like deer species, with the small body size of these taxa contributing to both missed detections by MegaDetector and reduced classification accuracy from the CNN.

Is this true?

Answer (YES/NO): NO